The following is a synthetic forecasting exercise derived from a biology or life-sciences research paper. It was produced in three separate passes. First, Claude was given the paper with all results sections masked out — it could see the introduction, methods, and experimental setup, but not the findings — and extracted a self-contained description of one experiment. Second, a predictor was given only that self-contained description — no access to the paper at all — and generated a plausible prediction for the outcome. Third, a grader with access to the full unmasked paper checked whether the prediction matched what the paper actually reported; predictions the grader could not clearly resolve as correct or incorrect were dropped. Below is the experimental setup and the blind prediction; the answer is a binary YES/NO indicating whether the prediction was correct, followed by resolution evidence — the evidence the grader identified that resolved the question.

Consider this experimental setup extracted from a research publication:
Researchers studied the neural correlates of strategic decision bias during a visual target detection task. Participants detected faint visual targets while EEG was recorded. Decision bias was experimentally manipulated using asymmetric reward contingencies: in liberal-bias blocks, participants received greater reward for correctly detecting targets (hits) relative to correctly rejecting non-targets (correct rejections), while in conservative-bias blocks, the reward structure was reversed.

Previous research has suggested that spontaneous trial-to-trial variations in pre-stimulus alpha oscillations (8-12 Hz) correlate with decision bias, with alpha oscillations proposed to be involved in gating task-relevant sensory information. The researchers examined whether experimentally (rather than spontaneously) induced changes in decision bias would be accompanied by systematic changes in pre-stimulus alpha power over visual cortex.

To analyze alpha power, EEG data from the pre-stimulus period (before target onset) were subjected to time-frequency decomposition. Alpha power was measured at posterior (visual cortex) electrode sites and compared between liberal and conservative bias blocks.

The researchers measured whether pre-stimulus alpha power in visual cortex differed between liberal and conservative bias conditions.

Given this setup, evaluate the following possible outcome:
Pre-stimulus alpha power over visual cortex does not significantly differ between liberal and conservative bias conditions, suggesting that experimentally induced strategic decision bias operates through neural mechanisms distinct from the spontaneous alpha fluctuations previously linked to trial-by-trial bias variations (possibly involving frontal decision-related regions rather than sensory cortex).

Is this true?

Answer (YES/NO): NO